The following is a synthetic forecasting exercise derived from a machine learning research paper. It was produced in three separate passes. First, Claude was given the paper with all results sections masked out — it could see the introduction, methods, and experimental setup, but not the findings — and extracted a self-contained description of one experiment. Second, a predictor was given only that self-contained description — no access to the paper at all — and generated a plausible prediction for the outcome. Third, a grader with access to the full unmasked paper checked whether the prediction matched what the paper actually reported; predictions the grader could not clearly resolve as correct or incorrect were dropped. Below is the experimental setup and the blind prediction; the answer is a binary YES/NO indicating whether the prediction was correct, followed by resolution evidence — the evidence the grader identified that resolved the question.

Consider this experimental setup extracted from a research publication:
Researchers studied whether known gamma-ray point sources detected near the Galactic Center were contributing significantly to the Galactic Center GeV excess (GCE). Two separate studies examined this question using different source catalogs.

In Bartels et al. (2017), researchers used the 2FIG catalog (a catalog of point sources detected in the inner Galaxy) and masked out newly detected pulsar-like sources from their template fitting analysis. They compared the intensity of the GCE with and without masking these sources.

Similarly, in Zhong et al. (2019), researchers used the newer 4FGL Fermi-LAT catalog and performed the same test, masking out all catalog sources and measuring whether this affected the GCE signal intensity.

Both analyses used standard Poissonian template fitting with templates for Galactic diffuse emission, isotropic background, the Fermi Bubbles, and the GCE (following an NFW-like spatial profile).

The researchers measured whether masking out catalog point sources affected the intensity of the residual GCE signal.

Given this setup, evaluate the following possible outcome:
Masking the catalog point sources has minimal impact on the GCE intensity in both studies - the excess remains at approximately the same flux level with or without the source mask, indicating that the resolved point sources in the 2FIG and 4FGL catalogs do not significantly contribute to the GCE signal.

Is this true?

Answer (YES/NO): YES